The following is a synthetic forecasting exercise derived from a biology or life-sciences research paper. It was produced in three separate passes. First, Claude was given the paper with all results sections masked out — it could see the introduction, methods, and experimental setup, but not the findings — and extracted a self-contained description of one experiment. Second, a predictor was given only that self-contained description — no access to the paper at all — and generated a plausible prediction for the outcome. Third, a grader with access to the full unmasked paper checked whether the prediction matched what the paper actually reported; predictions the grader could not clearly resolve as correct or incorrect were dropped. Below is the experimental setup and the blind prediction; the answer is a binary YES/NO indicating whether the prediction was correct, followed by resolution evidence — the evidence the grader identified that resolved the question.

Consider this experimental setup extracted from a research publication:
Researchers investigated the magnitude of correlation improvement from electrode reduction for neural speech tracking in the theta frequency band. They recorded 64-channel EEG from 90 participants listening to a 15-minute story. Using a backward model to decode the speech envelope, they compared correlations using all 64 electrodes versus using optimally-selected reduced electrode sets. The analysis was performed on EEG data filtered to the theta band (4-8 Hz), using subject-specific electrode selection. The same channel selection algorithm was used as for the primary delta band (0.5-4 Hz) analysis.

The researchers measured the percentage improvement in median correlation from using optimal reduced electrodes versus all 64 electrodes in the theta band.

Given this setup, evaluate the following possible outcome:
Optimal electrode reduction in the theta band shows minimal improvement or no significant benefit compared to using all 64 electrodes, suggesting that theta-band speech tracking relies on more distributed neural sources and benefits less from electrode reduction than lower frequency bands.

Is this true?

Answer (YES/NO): NO